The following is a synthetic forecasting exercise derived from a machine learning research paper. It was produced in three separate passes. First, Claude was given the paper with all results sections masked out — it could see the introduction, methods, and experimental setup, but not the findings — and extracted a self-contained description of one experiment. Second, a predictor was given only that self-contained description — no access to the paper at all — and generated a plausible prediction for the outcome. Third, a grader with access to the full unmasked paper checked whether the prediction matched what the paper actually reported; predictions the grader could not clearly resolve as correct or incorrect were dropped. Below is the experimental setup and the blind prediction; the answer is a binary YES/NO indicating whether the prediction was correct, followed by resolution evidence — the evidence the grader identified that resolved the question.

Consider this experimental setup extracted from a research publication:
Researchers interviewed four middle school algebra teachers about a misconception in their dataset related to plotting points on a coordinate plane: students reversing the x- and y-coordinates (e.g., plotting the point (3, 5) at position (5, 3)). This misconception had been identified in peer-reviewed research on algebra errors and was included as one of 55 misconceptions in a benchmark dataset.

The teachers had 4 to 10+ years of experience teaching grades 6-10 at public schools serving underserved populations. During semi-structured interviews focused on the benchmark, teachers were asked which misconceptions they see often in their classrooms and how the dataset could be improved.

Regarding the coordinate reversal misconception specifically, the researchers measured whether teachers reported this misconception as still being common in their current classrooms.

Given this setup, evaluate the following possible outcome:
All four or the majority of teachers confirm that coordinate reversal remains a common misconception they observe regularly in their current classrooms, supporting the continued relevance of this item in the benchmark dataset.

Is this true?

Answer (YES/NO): NO